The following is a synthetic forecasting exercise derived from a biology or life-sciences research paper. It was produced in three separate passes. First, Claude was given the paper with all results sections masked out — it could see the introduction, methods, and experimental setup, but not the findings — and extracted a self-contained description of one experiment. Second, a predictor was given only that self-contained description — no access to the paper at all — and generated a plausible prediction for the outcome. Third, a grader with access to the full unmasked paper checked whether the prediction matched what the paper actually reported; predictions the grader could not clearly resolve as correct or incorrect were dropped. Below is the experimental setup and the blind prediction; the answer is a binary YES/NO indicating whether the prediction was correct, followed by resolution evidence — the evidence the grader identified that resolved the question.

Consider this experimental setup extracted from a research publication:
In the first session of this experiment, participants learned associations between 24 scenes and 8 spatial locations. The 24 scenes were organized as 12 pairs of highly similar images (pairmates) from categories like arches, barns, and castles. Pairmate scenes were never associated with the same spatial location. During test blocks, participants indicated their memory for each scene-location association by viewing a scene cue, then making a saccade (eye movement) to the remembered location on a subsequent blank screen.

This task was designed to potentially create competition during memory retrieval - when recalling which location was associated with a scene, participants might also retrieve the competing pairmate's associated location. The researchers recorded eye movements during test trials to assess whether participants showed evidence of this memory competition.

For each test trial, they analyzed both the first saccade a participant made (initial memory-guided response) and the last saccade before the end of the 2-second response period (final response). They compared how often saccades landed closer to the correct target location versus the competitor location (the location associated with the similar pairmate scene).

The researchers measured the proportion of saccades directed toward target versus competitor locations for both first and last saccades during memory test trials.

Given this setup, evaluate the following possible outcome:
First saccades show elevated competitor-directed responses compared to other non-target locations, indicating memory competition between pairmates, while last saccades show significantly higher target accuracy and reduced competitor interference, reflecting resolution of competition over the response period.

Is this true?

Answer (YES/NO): NO